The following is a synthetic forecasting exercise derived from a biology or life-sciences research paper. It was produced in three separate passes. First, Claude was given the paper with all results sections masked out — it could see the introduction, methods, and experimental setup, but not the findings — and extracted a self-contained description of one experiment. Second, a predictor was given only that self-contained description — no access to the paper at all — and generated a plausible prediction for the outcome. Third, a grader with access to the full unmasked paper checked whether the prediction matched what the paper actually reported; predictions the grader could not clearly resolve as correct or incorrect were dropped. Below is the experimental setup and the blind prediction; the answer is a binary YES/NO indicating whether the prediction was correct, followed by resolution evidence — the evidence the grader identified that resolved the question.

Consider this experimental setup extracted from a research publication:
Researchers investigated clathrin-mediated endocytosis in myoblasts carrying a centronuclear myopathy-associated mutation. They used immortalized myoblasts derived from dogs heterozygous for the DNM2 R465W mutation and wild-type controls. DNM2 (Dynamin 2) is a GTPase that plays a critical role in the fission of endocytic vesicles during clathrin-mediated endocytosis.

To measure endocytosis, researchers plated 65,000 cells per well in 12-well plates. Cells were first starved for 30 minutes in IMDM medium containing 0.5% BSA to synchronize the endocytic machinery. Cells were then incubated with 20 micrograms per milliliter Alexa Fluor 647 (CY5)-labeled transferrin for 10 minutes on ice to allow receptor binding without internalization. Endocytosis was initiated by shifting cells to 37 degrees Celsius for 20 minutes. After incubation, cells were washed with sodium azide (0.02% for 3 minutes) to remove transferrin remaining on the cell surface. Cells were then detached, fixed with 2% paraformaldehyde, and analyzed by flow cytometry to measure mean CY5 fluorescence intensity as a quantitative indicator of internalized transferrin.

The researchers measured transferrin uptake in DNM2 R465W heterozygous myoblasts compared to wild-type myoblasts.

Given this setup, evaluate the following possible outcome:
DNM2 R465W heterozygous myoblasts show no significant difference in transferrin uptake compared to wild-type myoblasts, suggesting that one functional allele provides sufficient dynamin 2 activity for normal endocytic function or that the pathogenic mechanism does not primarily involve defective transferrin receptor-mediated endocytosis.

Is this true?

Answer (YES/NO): NO